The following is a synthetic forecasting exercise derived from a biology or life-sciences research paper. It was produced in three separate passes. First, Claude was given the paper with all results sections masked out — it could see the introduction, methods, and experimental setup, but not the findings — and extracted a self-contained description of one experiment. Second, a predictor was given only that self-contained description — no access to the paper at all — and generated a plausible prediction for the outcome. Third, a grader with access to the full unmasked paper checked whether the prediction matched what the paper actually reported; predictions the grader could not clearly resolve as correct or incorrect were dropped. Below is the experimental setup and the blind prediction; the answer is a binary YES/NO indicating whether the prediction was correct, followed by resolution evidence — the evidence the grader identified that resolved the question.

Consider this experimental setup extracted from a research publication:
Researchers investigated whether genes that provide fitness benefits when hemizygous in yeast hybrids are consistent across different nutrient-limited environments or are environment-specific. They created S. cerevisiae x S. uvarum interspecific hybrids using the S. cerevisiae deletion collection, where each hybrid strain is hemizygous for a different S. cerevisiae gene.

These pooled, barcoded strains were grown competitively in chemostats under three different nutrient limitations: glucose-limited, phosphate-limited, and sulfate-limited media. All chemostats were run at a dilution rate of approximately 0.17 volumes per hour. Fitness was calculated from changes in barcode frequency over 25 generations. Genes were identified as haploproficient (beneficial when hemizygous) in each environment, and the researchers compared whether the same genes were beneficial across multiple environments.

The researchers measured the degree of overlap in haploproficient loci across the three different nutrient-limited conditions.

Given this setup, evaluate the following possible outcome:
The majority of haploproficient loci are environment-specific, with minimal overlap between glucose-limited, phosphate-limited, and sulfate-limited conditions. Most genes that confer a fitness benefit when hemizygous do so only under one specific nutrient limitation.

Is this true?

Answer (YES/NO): YES